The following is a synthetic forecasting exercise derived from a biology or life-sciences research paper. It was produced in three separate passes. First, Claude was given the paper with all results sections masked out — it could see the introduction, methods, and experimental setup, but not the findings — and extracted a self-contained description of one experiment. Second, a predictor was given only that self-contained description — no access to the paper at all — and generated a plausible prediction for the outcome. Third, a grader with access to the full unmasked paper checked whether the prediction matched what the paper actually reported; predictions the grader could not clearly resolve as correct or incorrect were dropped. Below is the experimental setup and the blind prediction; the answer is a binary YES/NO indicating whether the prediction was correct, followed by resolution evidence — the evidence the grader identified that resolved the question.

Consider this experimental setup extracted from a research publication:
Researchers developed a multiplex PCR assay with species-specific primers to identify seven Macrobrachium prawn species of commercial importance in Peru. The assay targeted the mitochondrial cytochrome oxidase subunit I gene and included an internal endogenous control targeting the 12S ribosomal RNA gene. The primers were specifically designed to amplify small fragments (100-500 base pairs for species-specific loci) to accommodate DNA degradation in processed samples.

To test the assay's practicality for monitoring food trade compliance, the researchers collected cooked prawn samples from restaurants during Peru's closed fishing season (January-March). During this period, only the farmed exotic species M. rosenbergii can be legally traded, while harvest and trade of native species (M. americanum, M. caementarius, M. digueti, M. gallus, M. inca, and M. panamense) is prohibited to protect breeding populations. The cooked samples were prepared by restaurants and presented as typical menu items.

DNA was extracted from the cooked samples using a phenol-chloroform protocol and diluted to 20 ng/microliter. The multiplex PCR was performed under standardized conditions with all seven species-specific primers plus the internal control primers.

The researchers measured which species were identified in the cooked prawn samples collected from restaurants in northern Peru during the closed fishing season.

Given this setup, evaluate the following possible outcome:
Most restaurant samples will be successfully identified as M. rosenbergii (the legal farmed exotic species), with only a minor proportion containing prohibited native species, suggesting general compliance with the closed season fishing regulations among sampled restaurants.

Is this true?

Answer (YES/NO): NO